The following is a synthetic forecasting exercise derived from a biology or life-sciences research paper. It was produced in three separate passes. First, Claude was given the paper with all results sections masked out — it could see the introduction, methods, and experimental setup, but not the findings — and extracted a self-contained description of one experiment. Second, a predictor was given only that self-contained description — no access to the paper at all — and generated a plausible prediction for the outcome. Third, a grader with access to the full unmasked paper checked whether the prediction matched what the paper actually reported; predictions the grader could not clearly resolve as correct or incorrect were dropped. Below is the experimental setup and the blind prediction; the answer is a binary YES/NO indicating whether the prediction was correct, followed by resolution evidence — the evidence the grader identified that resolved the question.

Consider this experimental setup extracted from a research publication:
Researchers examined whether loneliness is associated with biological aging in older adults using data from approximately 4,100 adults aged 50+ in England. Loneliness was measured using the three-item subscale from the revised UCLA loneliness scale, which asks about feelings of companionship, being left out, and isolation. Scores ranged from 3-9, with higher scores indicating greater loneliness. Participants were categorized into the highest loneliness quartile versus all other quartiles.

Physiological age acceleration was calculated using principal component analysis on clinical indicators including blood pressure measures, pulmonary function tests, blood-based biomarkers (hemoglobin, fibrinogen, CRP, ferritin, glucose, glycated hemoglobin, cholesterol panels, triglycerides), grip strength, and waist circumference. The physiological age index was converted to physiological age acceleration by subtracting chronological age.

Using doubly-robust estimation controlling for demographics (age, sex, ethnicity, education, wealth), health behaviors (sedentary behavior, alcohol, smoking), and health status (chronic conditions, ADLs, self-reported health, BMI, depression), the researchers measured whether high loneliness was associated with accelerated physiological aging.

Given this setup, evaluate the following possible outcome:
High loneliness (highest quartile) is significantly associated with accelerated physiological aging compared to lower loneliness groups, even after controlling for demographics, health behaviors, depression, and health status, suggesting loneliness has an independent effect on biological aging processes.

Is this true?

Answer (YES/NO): NO